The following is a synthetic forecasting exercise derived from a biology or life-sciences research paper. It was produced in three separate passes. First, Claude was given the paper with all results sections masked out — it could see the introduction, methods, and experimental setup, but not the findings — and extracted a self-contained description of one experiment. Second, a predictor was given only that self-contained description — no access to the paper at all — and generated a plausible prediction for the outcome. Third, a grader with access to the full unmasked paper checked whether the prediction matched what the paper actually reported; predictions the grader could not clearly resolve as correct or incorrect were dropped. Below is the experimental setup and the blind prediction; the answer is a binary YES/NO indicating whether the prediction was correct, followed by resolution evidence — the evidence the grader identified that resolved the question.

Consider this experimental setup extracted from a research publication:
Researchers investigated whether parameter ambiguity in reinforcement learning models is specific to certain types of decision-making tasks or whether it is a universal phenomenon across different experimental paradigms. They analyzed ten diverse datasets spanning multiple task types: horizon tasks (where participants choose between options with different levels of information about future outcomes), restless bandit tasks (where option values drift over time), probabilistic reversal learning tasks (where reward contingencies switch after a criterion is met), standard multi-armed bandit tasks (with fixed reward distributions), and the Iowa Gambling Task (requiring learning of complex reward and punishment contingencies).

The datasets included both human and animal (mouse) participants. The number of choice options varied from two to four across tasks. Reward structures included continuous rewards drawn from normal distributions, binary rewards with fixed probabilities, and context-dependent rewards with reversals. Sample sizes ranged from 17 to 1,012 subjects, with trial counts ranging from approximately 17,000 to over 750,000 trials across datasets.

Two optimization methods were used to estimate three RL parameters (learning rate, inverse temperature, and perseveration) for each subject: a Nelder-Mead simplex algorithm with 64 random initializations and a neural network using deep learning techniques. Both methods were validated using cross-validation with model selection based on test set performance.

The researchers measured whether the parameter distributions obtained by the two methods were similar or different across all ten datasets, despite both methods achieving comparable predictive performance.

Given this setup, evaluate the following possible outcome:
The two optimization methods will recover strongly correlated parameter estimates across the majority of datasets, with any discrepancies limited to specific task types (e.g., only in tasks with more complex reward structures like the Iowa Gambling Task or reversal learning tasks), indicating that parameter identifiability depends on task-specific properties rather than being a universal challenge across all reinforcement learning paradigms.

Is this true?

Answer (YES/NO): NO